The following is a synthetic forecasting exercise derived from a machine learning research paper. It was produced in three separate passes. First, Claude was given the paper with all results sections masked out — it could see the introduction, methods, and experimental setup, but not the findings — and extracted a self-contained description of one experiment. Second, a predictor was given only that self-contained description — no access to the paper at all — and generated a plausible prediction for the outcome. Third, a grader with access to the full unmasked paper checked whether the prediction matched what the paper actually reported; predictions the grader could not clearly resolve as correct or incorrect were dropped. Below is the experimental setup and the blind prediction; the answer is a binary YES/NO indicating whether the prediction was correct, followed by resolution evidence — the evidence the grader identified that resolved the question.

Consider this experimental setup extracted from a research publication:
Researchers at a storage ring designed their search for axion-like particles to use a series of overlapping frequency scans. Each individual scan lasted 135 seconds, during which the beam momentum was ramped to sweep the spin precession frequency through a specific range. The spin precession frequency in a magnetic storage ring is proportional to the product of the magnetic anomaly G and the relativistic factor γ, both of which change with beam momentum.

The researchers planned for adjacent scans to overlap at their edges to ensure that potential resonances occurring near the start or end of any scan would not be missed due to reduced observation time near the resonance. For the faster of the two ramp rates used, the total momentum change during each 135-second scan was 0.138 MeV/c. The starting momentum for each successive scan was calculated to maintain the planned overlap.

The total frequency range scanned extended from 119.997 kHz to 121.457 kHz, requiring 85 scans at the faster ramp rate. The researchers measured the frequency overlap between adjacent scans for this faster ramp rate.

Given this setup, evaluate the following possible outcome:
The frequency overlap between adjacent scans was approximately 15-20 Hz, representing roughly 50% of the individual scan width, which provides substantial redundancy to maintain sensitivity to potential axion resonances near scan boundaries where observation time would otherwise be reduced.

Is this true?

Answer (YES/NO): NO